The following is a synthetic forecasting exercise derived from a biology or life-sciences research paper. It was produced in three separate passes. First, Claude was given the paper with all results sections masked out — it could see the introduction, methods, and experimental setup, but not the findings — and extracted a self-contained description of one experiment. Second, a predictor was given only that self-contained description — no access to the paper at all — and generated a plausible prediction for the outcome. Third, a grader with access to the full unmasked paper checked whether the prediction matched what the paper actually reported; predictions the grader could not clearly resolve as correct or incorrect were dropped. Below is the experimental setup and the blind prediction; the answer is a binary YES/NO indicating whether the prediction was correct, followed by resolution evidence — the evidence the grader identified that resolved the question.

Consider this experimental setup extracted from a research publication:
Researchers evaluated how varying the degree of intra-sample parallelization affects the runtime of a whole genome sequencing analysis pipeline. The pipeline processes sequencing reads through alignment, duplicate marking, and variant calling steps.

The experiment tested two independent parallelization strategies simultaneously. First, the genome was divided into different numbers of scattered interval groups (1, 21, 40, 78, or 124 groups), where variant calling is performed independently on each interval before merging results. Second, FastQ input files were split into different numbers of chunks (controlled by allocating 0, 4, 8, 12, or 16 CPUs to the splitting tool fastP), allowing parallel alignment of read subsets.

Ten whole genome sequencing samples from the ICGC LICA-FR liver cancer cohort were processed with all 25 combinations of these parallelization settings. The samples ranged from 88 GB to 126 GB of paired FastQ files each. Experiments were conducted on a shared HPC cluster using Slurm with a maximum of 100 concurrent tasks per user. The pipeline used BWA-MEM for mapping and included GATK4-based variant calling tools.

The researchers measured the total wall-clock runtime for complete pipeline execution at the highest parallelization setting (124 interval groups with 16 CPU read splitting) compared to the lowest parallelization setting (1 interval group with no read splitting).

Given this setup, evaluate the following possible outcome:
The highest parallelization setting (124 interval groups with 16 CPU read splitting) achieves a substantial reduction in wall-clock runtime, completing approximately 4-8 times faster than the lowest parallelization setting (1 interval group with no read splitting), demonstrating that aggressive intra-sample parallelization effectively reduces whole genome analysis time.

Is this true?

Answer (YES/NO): NO